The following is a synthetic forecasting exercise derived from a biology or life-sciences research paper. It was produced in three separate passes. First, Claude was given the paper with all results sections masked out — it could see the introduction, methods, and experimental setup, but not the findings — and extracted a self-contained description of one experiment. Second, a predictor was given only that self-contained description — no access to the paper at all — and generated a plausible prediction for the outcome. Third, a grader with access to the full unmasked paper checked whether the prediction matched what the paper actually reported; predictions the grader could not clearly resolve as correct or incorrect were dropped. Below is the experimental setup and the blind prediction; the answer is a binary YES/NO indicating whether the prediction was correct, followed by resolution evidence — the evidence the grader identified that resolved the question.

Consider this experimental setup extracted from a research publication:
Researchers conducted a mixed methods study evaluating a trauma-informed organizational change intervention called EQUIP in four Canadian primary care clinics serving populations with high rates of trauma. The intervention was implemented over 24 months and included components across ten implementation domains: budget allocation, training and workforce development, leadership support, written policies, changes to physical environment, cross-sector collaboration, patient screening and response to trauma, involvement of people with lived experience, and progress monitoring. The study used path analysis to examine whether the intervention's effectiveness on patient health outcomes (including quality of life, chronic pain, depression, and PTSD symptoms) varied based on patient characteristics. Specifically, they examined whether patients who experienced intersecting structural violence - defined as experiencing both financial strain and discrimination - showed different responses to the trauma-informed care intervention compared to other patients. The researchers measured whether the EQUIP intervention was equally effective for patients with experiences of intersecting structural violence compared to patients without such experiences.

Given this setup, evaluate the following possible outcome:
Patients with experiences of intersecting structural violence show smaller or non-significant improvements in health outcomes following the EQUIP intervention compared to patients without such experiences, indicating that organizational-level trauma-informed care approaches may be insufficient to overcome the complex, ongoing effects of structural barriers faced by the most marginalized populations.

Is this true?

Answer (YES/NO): YES